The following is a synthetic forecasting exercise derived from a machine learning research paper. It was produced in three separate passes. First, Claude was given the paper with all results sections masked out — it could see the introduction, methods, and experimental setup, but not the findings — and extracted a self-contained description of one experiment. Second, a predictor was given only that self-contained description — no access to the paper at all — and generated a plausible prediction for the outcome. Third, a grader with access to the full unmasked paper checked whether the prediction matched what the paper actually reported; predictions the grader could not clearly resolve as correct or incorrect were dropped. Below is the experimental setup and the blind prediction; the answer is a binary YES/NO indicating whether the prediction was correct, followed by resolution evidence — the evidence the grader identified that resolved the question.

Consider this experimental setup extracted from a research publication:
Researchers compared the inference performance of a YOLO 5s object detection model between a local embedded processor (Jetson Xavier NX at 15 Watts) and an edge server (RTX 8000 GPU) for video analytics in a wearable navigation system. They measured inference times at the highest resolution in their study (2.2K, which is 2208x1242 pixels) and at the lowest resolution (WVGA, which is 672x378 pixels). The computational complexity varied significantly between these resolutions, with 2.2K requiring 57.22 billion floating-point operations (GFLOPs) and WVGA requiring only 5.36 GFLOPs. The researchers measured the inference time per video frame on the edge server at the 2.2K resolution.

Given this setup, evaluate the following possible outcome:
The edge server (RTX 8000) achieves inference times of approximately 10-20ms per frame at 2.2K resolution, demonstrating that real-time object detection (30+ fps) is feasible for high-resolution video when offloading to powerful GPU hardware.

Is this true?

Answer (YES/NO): NO